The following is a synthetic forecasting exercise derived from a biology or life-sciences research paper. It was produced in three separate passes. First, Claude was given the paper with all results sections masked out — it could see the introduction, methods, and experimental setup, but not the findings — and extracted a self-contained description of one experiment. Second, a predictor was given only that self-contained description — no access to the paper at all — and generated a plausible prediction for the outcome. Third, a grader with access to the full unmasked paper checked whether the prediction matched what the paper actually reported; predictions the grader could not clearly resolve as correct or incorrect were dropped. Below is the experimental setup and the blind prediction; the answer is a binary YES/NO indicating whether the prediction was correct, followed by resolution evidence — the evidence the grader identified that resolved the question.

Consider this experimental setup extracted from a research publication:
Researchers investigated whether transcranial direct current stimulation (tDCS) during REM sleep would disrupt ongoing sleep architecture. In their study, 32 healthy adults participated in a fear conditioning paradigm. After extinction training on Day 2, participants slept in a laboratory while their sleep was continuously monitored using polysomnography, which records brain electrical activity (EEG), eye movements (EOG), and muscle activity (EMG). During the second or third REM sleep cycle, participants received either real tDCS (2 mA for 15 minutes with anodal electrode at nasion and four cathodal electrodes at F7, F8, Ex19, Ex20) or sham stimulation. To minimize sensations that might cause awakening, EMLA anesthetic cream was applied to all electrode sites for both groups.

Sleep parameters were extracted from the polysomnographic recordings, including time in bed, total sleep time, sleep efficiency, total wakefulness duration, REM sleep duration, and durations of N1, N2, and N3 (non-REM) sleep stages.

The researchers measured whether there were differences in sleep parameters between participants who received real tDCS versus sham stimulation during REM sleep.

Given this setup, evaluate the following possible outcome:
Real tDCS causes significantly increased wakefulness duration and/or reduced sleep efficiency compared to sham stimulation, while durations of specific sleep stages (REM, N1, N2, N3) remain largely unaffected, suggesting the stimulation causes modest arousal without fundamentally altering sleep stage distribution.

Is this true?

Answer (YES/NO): NO